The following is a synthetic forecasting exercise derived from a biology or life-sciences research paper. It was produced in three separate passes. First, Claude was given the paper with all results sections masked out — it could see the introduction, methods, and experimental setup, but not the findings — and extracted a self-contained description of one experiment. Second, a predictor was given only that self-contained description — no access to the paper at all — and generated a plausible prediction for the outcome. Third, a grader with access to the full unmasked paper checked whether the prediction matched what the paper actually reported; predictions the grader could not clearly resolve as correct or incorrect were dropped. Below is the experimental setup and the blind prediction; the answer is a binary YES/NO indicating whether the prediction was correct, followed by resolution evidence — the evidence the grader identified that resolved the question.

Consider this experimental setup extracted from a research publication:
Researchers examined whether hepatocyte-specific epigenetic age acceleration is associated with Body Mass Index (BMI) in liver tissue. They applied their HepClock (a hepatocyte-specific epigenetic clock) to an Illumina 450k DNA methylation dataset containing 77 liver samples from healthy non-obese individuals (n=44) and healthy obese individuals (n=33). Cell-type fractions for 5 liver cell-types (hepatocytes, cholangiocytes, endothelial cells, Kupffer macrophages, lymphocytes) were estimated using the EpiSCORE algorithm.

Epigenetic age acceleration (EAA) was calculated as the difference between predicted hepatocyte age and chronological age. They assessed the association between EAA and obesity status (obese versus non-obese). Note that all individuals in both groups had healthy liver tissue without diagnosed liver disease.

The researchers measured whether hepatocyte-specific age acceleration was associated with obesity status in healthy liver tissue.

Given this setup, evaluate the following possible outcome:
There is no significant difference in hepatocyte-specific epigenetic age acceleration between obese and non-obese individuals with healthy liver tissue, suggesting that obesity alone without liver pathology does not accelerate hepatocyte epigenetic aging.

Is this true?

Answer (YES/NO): NO